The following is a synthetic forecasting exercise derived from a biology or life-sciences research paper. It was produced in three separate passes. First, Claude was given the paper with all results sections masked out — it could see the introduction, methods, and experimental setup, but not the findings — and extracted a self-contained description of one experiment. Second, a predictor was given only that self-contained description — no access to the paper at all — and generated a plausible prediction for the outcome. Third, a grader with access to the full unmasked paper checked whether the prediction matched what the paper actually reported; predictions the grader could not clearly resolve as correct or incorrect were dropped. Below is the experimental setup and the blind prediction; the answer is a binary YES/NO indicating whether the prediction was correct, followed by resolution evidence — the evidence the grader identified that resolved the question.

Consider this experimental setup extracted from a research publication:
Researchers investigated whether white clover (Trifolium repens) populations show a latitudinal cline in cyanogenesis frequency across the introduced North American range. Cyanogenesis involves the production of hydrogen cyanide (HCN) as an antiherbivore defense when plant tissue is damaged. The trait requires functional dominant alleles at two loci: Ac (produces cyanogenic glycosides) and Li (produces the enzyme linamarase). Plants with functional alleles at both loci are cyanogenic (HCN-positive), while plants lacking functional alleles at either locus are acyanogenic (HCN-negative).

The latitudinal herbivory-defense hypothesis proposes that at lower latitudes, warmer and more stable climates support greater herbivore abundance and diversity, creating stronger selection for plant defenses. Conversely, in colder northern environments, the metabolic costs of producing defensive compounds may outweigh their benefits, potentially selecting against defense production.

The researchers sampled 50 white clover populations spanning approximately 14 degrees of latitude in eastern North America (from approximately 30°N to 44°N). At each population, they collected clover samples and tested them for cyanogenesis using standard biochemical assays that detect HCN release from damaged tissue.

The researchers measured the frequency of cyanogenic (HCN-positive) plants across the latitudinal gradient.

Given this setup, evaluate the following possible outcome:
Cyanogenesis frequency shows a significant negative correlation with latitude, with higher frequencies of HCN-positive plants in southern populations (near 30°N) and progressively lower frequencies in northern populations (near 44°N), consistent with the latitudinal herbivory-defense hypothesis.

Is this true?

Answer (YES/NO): YES